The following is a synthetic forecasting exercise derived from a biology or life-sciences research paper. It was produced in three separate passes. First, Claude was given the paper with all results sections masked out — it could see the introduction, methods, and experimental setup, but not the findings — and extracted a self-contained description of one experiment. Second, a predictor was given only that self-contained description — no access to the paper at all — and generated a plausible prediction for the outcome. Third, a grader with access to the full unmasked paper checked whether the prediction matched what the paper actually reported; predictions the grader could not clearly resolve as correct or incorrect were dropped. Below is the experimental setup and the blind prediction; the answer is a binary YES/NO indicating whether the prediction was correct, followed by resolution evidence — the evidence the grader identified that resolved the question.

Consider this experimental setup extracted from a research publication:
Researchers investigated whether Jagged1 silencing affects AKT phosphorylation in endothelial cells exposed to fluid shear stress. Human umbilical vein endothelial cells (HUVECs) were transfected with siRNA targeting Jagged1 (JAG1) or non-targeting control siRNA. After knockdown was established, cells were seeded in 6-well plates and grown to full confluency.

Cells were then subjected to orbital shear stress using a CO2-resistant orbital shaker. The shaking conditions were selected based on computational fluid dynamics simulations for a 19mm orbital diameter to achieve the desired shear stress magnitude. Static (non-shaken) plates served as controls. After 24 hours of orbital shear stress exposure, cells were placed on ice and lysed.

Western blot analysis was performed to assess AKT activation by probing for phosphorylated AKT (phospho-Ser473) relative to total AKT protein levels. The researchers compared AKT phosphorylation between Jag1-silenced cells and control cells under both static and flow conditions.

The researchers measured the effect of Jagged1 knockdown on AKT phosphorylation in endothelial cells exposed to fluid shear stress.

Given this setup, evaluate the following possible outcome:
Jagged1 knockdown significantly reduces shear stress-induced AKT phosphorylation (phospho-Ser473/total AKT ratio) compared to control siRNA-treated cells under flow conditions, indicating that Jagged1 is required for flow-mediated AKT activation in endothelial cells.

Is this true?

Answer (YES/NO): NO